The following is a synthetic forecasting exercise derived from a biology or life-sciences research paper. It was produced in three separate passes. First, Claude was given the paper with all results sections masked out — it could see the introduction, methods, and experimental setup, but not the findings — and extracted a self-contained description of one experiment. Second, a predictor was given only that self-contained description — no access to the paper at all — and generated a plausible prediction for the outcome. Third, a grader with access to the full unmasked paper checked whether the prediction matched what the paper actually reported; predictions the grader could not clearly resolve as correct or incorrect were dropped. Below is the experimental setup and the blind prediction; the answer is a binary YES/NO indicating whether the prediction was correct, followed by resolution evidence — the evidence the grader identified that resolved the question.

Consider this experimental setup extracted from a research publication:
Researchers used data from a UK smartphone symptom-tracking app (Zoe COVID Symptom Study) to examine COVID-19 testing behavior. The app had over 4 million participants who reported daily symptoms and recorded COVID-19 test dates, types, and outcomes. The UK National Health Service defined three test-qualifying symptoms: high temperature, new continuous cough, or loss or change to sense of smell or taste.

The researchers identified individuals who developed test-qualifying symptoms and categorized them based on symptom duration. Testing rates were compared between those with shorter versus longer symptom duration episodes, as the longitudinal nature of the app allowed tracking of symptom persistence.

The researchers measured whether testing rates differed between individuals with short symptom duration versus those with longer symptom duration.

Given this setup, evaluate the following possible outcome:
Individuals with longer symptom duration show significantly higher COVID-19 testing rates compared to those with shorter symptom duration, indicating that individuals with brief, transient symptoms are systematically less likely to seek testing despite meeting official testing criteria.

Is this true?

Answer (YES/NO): YES